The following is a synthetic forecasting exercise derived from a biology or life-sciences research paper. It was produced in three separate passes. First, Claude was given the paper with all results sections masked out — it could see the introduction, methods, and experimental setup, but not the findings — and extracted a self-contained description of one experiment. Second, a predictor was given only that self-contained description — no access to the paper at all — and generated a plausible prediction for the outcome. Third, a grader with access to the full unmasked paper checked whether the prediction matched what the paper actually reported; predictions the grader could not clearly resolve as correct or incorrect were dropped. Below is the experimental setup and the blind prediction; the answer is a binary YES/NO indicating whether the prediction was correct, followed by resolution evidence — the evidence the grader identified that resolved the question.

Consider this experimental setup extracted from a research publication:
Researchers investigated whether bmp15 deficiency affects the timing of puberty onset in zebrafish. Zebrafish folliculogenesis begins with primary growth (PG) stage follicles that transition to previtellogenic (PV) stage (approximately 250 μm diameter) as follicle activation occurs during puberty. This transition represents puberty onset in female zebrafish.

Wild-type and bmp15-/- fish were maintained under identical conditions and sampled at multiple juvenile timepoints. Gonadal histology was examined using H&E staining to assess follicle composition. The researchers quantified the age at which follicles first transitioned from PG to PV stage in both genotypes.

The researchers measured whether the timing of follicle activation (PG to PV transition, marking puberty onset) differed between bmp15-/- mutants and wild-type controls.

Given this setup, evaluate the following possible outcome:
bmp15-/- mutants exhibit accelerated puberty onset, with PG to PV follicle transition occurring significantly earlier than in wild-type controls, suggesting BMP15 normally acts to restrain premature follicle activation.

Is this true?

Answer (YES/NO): NO